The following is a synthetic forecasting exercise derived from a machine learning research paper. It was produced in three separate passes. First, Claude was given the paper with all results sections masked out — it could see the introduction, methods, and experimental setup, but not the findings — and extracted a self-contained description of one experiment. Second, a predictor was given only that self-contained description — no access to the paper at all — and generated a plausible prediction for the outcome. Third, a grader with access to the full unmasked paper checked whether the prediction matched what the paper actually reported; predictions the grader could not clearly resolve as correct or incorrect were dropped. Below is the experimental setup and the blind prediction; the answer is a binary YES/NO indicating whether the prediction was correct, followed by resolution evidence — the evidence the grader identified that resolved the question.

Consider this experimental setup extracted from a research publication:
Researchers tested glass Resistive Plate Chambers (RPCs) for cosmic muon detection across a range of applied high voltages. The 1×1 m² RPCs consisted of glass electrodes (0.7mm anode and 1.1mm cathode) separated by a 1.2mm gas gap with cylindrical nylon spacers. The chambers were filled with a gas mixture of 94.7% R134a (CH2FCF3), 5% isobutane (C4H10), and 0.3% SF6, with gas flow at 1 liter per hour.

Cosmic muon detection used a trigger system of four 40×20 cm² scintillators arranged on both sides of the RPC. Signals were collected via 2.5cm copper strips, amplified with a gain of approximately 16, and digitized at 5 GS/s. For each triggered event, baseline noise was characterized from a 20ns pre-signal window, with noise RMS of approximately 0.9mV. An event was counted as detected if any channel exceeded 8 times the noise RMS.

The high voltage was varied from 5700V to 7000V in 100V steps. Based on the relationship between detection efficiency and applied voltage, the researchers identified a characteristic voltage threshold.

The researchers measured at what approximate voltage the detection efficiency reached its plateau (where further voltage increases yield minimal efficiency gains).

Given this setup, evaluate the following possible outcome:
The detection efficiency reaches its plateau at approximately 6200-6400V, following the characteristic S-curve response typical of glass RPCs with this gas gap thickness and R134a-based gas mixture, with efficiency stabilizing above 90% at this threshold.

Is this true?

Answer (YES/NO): NO